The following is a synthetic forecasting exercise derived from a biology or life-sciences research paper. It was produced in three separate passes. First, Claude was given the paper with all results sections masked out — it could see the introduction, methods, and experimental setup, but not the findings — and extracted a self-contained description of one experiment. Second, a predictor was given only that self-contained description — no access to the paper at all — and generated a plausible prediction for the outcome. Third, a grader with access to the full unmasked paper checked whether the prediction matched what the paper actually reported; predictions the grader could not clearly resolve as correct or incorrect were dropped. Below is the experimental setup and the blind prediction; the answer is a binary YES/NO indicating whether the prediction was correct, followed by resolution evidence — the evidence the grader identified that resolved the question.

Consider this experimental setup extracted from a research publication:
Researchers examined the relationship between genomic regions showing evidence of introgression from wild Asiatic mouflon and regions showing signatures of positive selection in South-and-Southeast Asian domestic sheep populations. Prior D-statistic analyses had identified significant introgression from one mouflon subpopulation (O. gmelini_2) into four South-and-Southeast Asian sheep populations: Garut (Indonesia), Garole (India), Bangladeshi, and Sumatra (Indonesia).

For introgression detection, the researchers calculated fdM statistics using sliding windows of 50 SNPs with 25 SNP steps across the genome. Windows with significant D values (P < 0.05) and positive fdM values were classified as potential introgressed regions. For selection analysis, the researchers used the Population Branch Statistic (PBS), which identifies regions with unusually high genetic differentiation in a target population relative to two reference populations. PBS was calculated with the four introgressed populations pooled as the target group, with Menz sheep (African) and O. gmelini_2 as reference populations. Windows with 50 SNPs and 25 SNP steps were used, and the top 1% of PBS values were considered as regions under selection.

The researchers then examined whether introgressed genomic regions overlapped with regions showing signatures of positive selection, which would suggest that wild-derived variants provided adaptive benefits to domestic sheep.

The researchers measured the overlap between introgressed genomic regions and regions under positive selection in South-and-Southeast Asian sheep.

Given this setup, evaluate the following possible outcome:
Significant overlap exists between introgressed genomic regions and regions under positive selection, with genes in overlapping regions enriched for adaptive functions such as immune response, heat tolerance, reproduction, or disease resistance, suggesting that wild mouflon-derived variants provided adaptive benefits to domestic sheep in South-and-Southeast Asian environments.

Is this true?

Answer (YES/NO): YES